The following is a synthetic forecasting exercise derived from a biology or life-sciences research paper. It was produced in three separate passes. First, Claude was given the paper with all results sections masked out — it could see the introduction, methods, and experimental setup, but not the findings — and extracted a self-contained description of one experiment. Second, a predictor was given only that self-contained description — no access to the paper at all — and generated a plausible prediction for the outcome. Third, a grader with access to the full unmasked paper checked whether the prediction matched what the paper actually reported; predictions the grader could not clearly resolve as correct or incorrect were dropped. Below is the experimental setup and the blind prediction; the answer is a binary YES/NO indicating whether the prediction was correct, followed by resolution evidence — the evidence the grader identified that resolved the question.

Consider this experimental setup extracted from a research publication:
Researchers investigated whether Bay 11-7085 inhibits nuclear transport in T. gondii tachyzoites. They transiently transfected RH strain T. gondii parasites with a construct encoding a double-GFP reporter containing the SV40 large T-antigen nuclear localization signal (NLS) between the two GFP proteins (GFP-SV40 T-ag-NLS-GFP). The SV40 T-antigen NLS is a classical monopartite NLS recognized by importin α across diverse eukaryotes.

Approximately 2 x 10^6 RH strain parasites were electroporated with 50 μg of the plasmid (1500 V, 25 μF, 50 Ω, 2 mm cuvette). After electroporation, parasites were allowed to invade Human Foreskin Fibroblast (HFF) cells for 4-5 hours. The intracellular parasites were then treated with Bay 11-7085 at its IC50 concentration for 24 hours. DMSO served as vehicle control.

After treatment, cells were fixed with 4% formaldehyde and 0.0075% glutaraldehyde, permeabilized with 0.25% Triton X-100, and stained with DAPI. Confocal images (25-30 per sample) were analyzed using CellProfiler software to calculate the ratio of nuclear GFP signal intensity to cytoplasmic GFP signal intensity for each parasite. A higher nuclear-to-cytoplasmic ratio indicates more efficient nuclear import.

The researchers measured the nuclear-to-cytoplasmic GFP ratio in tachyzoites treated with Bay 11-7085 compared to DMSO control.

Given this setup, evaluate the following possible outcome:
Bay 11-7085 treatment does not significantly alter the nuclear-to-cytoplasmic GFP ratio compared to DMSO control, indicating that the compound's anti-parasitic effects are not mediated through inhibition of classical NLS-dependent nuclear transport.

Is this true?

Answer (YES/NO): NO